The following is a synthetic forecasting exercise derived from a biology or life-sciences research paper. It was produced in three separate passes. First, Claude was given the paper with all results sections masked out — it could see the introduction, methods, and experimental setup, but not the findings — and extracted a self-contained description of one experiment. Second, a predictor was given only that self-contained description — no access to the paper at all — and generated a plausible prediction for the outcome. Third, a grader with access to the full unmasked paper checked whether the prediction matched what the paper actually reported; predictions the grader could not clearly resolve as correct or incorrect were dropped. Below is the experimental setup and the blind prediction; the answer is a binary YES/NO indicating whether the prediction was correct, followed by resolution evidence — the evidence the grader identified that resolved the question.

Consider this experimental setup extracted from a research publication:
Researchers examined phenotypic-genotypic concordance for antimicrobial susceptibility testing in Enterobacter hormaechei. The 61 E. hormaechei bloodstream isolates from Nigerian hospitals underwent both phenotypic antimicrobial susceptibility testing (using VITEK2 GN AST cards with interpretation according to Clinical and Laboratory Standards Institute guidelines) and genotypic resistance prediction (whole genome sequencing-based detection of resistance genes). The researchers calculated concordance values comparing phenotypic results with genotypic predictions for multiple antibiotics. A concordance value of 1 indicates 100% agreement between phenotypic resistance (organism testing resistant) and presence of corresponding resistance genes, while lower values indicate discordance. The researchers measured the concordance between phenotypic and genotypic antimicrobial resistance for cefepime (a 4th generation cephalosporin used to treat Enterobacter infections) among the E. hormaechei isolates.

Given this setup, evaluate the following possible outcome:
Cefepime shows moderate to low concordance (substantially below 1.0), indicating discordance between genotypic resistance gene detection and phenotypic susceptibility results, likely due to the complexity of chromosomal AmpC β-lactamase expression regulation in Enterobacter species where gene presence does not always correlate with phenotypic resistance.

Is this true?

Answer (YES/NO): YES